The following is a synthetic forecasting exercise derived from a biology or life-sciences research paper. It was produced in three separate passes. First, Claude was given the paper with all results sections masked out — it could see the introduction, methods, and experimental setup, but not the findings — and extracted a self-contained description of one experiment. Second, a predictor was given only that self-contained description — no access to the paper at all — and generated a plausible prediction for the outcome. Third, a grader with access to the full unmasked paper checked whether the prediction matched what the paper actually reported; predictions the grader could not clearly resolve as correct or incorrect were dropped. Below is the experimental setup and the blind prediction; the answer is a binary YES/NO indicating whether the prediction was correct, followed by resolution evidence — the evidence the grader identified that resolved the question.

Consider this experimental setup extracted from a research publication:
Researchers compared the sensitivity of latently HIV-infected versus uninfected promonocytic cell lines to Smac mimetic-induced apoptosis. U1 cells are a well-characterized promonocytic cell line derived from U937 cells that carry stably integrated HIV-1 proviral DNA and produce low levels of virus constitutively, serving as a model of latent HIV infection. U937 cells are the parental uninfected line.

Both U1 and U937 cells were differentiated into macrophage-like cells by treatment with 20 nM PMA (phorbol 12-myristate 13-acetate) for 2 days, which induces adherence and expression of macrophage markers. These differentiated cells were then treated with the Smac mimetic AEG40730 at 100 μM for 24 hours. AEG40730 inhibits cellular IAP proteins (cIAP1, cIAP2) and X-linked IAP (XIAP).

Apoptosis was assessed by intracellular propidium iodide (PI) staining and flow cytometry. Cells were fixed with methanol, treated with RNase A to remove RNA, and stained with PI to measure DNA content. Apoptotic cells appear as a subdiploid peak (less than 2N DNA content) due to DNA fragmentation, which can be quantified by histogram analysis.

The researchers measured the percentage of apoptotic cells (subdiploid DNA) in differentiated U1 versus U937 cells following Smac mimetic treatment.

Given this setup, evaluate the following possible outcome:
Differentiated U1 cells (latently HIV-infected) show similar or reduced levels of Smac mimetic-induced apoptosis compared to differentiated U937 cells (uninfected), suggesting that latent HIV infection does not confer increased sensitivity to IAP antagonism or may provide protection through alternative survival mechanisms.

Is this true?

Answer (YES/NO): NO